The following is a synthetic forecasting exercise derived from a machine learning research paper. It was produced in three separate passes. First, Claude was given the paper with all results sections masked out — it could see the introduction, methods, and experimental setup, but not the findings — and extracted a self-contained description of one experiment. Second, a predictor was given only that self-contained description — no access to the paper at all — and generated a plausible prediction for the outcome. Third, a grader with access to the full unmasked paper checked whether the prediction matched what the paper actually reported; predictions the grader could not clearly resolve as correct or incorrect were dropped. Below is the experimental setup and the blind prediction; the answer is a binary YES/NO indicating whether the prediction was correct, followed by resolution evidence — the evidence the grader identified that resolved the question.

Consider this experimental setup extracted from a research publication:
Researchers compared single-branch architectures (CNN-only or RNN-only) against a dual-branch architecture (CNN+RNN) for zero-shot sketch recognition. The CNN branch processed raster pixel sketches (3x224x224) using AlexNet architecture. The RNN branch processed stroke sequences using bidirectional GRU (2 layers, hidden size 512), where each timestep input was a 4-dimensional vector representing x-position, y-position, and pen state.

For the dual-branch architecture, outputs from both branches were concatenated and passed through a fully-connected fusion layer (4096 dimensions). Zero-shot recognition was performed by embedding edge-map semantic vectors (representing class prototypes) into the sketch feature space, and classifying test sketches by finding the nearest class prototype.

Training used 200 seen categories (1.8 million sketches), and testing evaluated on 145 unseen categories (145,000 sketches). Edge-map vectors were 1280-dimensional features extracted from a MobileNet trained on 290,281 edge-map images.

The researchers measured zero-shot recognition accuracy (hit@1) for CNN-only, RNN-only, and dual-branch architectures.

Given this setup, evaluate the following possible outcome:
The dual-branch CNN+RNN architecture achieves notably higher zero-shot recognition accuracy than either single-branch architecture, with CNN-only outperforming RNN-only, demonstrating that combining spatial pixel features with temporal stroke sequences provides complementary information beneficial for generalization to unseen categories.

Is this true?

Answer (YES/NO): YES